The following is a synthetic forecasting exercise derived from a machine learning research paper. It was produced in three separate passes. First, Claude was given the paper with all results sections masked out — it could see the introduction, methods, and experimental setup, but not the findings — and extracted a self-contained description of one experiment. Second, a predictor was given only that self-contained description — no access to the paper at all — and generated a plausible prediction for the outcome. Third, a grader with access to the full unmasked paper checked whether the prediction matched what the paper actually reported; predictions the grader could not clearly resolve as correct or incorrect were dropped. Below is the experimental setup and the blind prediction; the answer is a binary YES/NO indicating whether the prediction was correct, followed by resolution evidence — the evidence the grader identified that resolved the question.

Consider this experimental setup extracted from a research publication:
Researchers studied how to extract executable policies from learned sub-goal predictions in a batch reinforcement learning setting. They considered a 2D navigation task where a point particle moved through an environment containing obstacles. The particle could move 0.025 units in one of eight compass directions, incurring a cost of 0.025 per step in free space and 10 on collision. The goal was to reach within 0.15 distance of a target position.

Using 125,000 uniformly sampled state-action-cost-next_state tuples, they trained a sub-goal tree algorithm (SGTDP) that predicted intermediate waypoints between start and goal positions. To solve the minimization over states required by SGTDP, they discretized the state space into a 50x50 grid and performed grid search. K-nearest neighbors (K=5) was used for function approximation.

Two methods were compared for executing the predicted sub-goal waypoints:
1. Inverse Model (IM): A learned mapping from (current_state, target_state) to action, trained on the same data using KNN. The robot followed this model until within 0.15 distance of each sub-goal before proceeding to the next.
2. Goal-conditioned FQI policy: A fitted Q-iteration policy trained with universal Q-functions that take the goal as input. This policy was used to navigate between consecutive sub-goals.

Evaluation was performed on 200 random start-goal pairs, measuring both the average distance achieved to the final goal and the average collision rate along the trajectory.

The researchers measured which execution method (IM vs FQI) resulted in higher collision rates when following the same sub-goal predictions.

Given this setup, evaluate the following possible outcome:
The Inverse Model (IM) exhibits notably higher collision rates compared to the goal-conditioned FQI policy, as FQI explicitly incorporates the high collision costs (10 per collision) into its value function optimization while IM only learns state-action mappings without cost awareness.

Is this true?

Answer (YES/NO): YES